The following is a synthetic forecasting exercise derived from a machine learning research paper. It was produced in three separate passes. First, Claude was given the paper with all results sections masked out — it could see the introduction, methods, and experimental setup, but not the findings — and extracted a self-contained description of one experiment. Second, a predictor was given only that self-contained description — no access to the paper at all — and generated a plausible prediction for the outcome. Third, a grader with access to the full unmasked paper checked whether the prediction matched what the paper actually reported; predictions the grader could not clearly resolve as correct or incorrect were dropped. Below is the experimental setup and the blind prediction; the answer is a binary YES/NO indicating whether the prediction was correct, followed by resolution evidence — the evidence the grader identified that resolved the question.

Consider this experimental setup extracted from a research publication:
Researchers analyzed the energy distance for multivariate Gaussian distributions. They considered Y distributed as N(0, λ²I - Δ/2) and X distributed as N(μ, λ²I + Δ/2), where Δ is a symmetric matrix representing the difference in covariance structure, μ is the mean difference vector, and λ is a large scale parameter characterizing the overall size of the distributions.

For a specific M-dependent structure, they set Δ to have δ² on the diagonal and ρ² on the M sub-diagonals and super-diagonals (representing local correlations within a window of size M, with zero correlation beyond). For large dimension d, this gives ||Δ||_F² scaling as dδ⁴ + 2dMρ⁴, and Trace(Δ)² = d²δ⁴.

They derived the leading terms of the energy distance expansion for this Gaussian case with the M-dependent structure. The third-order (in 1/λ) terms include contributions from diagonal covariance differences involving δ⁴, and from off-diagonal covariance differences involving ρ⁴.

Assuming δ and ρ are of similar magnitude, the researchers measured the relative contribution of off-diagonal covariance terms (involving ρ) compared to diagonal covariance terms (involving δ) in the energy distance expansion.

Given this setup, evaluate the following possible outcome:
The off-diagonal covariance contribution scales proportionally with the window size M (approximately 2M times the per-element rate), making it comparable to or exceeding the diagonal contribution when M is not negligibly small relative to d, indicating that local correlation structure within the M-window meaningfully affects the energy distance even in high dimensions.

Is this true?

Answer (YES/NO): NO